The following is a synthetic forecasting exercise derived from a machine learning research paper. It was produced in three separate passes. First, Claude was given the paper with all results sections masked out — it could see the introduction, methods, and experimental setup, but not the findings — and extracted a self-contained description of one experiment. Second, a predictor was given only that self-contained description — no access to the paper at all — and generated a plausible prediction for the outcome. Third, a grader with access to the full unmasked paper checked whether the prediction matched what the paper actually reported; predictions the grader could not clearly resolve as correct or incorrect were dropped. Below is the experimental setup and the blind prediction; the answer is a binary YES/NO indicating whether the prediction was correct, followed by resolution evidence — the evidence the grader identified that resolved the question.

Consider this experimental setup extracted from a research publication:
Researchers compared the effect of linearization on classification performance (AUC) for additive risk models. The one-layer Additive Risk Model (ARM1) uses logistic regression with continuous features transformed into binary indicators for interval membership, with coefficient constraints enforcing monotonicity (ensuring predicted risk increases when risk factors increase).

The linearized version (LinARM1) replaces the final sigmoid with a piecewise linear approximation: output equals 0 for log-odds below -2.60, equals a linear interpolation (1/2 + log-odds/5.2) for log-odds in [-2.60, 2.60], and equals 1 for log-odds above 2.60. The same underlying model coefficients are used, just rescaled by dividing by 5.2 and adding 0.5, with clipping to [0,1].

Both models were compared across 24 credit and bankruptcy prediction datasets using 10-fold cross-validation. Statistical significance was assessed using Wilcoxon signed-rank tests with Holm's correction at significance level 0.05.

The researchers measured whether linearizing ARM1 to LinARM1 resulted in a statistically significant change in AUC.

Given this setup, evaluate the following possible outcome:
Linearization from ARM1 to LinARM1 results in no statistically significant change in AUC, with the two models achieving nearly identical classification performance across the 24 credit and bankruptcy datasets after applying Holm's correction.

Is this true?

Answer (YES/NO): YES